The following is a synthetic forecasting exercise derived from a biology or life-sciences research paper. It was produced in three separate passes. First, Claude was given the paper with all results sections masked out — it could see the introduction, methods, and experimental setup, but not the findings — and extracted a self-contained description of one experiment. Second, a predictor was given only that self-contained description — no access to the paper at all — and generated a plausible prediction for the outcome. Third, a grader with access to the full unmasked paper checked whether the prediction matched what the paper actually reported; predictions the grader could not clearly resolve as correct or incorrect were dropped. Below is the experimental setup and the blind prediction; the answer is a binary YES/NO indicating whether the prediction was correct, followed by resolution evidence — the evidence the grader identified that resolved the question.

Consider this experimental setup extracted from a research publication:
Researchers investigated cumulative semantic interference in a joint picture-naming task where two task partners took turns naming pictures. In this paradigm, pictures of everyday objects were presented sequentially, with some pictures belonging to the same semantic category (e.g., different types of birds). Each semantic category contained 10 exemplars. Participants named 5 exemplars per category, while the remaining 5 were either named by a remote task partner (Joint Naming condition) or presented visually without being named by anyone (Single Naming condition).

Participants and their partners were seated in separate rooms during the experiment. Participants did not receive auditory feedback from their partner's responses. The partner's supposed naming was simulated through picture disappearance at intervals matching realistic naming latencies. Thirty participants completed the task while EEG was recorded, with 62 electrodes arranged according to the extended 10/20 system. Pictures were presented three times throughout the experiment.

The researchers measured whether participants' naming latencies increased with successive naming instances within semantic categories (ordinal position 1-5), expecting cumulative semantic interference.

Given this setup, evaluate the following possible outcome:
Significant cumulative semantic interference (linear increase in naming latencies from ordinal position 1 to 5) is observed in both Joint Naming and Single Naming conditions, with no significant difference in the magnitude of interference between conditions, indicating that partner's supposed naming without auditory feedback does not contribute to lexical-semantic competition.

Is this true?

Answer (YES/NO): YES